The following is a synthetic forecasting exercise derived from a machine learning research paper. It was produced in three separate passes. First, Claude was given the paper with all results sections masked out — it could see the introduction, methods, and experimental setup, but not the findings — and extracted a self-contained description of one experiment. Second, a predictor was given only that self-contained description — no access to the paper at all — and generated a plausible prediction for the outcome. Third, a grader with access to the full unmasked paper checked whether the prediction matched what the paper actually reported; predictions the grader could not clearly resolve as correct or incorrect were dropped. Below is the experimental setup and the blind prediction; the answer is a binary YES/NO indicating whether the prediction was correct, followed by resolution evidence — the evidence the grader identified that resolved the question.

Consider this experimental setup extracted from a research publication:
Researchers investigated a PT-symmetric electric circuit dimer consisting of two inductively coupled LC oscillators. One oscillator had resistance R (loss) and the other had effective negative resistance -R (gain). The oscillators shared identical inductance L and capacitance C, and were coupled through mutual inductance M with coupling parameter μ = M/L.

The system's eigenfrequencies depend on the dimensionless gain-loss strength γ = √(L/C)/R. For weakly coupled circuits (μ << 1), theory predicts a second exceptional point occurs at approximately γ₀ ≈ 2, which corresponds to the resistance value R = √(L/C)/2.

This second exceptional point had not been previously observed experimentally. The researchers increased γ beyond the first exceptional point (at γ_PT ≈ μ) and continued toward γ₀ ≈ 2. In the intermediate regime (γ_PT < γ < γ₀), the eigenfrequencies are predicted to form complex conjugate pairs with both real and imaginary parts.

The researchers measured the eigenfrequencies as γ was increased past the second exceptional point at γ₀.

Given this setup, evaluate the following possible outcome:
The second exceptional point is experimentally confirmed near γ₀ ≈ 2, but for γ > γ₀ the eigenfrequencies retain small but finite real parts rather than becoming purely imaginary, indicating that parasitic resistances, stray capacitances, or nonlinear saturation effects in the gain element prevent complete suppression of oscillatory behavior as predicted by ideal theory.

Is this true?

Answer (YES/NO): NO